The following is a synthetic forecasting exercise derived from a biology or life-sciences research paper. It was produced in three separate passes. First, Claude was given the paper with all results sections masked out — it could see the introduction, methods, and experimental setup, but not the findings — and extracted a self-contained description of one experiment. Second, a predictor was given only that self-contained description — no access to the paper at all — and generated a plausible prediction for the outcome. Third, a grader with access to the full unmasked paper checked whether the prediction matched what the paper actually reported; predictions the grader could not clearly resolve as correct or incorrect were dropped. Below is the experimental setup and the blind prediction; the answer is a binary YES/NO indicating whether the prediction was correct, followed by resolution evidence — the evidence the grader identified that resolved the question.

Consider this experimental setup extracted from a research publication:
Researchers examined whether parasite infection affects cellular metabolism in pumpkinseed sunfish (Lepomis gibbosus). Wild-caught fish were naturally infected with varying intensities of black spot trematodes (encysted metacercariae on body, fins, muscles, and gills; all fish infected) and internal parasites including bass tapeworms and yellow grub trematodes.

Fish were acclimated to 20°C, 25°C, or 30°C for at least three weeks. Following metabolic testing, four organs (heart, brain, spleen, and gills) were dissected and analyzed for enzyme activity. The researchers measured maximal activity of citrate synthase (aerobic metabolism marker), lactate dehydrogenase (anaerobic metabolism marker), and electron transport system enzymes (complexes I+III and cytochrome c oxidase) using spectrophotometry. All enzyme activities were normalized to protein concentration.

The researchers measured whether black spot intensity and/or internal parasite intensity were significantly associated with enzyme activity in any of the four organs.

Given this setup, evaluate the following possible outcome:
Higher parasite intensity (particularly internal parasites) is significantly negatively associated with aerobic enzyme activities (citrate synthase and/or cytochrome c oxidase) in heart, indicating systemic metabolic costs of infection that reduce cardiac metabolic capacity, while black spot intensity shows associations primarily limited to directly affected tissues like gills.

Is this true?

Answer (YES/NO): NO